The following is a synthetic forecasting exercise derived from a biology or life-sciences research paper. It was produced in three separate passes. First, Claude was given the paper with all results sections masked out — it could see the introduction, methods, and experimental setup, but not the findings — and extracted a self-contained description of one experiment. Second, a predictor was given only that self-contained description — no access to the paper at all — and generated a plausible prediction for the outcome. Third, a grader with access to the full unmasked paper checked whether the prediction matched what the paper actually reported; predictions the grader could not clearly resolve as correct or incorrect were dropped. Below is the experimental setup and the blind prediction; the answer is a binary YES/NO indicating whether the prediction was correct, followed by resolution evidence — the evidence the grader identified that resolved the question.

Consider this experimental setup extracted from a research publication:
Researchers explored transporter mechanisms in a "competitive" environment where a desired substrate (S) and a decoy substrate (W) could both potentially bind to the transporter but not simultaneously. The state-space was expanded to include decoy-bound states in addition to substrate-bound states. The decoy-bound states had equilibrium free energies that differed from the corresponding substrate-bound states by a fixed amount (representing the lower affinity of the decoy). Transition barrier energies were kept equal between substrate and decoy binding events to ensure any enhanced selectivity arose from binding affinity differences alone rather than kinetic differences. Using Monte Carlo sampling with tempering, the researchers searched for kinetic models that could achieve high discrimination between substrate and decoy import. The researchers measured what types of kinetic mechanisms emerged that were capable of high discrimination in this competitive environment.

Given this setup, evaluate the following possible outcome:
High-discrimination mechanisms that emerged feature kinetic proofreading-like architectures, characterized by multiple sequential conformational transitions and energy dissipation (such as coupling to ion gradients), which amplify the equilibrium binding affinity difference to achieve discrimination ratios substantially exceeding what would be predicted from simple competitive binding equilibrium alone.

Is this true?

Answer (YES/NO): YES